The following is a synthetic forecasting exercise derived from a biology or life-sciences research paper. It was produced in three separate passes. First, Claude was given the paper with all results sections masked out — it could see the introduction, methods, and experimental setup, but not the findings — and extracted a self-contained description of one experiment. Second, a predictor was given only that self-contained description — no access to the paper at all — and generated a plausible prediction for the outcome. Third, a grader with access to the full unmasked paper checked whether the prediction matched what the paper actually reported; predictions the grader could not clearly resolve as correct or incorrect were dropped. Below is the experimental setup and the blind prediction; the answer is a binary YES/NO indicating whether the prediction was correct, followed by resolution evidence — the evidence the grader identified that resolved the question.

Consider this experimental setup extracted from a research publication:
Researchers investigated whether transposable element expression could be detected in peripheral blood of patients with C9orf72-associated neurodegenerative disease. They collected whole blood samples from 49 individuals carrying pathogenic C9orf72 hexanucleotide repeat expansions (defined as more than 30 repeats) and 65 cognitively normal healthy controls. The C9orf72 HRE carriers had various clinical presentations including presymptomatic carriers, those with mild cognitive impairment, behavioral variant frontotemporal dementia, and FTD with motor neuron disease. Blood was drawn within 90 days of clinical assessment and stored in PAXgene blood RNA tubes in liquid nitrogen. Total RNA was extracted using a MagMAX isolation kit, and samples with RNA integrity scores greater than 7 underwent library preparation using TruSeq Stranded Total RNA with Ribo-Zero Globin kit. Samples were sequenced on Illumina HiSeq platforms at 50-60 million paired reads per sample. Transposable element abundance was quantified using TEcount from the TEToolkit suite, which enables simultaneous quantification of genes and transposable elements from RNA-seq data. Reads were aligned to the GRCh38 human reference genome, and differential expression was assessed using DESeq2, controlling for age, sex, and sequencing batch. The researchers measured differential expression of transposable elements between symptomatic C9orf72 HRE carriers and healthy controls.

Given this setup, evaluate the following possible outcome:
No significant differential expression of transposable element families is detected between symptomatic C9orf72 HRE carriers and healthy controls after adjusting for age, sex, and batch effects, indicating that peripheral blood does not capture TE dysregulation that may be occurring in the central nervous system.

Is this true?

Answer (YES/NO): NO